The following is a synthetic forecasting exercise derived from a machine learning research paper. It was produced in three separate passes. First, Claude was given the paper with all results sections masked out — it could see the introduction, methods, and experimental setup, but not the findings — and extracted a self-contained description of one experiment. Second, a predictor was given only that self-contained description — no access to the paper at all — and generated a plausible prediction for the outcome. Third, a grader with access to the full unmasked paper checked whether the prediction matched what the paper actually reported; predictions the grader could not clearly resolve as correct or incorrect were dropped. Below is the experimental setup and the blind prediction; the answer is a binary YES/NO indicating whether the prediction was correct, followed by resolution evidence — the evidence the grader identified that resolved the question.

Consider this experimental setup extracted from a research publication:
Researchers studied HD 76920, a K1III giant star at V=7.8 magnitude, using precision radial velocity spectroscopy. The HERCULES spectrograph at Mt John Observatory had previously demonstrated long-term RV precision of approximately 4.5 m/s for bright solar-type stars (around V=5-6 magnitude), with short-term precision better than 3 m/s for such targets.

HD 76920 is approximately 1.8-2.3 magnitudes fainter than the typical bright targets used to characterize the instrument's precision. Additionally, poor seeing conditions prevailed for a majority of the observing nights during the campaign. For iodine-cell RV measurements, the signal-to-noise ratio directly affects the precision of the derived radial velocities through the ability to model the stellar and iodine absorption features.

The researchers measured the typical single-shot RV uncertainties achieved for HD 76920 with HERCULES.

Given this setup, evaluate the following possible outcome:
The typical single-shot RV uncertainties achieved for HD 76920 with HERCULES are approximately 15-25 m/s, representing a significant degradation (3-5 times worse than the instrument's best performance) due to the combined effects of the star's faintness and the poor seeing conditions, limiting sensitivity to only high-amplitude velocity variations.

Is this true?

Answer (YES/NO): NO